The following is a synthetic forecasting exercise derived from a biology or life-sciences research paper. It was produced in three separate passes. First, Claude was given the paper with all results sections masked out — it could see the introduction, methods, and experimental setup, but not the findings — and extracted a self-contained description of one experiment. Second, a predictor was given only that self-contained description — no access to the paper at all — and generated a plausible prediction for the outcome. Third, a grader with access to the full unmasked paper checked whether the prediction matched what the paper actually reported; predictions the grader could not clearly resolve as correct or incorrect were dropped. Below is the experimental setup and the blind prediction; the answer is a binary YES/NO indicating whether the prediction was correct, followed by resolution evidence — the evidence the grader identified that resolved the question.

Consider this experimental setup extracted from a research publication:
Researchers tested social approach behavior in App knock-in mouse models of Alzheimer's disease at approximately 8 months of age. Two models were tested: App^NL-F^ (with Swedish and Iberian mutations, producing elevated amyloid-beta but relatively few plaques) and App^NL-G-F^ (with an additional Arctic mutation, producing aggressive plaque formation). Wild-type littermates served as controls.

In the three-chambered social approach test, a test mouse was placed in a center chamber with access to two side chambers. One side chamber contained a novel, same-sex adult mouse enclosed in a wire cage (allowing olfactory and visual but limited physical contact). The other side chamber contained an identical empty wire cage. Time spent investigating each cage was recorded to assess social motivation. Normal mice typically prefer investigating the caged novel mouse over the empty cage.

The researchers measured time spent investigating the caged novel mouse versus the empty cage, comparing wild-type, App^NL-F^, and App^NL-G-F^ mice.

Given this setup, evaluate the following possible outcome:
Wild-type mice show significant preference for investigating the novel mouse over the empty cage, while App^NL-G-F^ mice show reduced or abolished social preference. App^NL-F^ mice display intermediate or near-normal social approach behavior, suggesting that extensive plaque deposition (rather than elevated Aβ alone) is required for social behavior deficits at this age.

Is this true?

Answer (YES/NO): NO